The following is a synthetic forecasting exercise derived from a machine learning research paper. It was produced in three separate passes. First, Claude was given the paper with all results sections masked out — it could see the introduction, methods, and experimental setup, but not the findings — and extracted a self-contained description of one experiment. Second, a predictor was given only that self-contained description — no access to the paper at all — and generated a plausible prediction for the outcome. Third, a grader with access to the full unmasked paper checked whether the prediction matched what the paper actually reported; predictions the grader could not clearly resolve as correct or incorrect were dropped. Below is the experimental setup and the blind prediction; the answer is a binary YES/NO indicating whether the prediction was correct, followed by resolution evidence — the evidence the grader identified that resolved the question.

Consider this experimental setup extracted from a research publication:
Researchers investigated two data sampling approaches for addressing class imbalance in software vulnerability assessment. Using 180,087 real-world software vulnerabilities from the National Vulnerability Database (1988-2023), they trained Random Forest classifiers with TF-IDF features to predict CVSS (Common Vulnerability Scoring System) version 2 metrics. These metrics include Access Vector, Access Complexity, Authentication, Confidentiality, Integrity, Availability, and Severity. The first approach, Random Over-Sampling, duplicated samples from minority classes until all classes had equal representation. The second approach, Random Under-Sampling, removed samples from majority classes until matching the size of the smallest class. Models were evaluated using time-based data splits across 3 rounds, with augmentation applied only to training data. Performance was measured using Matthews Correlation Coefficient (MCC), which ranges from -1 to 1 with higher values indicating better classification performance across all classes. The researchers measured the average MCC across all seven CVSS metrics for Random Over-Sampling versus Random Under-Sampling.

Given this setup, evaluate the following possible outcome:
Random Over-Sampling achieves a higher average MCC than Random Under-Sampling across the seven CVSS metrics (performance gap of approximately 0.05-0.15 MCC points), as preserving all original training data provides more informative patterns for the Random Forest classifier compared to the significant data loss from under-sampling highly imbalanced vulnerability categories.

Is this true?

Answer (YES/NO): YES